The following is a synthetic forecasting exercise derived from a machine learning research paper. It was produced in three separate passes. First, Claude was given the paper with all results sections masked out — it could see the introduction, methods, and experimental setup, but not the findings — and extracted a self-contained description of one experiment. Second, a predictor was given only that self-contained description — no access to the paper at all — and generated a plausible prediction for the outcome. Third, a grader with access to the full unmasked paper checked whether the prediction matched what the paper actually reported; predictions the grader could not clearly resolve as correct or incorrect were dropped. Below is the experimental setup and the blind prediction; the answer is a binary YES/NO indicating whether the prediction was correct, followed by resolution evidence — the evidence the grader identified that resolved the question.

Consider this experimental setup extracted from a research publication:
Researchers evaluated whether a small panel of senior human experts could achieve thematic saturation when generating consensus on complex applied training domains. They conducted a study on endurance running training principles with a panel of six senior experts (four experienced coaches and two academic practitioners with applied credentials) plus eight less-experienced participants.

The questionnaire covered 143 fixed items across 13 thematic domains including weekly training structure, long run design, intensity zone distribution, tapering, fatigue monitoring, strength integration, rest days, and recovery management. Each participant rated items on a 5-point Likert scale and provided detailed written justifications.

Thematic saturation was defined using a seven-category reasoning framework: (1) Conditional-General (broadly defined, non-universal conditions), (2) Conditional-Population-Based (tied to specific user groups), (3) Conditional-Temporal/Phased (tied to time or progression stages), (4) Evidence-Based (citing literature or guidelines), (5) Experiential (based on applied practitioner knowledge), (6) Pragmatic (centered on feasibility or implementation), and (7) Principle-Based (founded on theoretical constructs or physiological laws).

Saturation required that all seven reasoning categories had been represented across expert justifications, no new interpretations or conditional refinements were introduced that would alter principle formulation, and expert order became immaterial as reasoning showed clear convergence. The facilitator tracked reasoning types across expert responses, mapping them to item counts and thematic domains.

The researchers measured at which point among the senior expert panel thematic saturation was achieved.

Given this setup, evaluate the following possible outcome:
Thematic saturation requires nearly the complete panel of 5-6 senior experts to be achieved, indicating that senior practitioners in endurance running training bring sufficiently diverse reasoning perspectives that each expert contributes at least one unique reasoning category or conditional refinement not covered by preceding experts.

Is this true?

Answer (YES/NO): YES